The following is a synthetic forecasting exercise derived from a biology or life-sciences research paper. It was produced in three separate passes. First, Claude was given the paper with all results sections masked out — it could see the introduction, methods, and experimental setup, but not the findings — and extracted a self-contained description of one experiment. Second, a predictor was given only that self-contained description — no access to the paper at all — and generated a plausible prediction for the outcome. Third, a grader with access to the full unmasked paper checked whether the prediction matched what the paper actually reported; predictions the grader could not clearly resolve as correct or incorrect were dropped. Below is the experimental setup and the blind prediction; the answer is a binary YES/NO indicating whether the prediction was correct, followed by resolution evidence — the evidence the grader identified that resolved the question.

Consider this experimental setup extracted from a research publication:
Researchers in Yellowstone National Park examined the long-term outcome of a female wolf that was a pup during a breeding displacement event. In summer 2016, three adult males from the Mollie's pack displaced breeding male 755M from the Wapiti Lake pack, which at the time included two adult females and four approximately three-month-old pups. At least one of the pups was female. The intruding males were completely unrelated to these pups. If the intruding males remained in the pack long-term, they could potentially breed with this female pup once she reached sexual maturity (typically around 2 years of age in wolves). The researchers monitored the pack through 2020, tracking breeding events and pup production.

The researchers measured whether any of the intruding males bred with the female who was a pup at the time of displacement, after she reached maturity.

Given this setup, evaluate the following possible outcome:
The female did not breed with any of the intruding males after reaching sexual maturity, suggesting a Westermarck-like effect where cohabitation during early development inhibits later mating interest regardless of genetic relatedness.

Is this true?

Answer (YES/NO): NO